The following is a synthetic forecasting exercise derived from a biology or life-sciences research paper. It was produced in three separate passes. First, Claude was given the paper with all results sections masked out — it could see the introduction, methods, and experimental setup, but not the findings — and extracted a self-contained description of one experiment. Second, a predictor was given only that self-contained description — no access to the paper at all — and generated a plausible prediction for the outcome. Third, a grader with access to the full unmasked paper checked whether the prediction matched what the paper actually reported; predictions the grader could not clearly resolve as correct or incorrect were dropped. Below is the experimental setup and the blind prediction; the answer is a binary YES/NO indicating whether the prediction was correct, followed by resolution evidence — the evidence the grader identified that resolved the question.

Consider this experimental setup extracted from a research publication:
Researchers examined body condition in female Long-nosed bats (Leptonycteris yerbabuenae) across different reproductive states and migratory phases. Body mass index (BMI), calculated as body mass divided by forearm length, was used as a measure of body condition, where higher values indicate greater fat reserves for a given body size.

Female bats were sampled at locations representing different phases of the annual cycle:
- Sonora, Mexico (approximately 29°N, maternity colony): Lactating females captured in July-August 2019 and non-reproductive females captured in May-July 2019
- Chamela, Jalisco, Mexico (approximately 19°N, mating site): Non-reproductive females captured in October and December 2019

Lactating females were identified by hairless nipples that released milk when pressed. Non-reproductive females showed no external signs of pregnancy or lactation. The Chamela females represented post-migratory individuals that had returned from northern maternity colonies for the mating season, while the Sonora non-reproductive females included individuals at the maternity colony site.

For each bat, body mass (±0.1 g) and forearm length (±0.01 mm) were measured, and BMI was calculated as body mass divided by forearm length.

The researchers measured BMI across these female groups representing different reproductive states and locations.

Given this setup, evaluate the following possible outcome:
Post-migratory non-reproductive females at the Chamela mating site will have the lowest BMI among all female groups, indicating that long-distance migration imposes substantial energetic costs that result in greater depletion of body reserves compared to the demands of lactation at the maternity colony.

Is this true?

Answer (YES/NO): YES